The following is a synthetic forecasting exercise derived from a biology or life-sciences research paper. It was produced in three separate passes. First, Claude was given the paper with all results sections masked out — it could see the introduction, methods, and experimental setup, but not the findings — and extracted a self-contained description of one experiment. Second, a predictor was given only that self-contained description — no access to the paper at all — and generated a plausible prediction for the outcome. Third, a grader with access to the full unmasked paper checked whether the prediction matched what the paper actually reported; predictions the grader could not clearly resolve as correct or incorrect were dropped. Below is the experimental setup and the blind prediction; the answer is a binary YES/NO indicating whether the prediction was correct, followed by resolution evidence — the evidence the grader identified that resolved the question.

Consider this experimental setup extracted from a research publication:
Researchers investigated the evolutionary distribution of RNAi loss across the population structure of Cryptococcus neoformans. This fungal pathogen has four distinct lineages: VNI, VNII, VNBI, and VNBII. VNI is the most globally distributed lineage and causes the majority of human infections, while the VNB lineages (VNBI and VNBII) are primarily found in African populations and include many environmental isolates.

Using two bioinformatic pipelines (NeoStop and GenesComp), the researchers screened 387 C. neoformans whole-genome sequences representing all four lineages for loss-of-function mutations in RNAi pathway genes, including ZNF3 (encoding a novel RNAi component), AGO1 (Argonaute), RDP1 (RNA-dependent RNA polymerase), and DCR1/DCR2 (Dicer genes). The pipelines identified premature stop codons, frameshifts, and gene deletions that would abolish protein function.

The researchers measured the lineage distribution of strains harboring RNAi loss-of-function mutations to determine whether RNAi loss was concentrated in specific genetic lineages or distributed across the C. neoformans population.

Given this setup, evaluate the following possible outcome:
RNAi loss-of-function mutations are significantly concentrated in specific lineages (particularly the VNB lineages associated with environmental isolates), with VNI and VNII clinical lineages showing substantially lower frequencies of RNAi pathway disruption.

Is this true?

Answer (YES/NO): NO